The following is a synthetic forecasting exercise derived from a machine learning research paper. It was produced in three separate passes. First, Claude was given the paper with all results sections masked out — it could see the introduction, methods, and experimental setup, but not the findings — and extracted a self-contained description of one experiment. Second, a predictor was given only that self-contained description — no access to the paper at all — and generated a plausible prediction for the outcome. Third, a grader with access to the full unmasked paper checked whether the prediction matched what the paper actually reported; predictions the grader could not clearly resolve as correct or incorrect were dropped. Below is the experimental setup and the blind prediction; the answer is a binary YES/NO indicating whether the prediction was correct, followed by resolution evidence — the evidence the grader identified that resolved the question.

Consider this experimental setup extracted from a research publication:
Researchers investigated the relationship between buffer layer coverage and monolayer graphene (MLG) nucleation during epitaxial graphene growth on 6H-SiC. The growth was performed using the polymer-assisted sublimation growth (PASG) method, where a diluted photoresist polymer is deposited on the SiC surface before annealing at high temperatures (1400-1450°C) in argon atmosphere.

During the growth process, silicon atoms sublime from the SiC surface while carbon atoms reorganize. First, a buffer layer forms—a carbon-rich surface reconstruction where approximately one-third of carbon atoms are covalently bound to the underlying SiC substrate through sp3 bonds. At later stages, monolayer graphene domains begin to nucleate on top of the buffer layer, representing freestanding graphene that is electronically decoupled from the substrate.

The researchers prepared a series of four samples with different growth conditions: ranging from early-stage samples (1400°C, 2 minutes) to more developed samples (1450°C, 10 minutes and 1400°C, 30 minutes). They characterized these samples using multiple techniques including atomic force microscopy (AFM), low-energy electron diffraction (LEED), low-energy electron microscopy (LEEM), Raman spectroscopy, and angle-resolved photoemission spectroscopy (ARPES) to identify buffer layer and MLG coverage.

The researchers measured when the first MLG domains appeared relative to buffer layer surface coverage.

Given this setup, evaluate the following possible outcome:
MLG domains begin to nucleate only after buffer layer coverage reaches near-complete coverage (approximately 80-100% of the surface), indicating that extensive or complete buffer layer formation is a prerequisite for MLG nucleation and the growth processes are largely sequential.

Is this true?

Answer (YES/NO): YES